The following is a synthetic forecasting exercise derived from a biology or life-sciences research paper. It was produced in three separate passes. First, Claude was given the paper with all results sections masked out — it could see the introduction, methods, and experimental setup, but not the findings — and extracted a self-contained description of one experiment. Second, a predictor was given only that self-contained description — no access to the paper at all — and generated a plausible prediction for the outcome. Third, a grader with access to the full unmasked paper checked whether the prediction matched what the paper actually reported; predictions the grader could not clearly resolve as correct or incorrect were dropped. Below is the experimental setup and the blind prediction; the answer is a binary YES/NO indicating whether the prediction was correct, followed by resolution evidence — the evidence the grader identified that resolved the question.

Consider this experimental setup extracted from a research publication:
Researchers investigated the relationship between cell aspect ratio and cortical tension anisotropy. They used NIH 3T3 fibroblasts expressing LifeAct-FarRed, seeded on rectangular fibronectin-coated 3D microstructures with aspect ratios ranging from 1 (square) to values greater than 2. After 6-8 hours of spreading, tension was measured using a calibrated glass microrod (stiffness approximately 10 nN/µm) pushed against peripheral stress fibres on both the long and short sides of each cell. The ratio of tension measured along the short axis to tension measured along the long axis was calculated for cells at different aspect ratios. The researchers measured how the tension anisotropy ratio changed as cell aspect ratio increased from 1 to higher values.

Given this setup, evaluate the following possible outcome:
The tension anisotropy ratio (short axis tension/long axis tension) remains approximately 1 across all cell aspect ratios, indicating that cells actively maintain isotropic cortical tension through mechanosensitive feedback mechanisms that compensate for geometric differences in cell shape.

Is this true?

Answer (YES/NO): NO